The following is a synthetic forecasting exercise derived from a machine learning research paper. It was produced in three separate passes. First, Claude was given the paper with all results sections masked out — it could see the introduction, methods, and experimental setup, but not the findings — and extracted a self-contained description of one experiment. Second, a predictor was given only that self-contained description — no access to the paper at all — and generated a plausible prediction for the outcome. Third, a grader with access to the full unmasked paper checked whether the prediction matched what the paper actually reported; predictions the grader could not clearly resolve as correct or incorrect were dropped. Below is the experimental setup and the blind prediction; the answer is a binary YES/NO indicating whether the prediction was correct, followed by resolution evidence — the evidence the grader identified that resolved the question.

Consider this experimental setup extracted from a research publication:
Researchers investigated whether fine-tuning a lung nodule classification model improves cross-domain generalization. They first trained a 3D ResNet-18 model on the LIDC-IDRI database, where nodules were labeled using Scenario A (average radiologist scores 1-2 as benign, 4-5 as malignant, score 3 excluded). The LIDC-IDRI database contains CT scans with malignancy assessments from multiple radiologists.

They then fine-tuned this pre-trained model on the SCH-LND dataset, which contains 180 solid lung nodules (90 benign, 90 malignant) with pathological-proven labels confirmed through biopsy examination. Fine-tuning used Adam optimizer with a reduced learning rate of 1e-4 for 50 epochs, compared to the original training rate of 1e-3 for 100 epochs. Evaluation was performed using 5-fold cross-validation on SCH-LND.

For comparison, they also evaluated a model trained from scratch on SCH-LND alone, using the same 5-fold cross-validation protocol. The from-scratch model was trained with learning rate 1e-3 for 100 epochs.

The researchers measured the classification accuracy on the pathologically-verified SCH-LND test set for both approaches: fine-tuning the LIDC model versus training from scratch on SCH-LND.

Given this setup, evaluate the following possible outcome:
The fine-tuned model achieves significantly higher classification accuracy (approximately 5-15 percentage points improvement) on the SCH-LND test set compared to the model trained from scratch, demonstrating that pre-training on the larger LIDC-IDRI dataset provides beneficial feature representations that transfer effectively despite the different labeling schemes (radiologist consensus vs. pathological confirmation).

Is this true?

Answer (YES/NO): NO